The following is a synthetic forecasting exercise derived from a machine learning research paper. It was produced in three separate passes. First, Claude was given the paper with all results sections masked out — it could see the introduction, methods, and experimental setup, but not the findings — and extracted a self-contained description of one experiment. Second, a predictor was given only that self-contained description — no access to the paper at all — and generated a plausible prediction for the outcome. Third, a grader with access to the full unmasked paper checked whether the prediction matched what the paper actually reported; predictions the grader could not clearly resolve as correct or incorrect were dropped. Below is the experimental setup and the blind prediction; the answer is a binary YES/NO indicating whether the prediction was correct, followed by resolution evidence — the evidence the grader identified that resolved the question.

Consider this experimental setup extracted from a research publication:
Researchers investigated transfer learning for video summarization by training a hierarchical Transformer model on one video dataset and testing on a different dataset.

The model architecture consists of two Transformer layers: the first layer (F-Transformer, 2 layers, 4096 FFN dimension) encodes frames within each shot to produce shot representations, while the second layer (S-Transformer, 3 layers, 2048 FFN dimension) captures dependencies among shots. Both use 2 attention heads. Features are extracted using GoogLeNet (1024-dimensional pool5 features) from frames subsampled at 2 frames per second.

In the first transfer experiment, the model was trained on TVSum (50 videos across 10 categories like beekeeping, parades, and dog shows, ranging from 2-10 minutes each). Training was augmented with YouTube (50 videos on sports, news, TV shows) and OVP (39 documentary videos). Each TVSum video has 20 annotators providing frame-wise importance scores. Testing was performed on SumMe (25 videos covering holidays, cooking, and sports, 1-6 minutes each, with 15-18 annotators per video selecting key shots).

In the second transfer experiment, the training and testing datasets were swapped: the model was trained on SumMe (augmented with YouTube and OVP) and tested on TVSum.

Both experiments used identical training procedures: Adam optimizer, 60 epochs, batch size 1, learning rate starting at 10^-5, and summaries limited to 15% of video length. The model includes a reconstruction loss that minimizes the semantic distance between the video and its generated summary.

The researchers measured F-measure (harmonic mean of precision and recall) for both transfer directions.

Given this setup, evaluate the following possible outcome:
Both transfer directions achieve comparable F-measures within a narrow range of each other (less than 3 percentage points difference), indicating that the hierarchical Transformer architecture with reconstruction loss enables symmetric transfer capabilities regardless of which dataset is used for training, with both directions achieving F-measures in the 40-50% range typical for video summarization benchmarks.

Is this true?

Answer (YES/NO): NO